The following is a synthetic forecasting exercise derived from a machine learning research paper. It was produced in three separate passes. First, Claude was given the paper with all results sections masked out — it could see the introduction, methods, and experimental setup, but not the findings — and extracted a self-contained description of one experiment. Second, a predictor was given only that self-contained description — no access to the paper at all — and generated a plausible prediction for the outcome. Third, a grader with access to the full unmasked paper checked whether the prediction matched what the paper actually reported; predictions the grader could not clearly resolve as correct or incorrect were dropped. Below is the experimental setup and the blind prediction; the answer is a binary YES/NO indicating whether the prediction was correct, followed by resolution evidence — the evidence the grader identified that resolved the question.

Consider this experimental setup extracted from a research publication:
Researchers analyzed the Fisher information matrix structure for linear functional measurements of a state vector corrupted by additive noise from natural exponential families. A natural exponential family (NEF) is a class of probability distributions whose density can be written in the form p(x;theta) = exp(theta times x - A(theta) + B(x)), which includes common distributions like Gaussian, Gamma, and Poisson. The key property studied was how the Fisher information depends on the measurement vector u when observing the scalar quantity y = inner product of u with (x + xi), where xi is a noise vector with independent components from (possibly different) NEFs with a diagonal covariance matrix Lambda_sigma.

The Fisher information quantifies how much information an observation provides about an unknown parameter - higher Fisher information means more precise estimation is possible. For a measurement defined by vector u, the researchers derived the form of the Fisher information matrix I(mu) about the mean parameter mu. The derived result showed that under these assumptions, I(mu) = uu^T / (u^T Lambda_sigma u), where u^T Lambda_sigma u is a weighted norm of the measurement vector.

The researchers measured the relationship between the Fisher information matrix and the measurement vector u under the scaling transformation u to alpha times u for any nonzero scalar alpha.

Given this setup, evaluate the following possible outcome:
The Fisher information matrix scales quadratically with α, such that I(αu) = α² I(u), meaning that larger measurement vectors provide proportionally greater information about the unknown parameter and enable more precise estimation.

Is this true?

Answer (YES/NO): NO